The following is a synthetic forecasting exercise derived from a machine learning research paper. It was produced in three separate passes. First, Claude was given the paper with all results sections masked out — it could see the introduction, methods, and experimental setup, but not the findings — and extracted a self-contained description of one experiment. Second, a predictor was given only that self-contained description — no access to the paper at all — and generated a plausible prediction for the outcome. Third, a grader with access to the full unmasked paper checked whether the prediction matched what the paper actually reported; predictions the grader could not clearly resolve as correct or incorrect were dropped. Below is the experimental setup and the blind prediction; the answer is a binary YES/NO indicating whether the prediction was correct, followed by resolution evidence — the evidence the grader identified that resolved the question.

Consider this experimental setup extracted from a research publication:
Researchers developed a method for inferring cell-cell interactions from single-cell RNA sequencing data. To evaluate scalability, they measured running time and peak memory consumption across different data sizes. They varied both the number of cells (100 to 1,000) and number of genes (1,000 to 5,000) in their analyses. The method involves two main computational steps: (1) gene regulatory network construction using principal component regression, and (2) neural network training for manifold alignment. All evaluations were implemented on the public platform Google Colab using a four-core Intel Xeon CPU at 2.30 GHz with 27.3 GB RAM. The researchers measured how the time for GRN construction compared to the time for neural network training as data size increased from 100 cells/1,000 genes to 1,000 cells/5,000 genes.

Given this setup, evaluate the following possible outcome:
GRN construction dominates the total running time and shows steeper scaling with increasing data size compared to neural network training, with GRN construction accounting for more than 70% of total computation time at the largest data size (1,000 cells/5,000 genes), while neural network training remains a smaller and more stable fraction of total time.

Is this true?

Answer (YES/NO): NO